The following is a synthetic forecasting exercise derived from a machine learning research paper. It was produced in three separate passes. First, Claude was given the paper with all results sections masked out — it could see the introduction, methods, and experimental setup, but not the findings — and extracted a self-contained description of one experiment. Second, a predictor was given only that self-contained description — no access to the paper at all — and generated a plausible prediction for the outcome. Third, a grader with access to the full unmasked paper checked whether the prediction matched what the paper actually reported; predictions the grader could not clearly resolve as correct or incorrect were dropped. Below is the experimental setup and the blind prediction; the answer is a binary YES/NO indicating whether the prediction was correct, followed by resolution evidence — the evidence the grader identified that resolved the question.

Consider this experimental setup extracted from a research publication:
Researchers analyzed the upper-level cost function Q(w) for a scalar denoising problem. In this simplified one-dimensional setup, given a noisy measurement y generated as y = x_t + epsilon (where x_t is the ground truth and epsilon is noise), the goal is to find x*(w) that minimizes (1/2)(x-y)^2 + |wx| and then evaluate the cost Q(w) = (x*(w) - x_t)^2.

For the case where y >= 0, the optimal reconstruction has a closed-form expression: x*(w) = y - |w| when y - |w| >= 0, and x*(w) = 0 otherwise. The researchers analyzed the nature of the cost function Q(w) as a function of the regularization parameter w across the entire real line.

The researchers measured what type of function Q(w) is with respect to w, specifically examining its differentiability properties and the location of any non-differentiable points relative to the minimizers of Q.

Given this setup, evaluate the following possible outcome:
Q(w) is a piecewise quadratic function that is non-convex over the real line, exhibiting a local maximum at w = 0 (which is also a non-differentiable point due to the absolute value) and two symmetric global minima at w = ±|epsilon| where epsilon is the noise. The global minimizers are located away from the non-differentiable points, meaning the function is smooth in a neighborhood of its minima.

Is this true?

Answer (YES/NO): NO